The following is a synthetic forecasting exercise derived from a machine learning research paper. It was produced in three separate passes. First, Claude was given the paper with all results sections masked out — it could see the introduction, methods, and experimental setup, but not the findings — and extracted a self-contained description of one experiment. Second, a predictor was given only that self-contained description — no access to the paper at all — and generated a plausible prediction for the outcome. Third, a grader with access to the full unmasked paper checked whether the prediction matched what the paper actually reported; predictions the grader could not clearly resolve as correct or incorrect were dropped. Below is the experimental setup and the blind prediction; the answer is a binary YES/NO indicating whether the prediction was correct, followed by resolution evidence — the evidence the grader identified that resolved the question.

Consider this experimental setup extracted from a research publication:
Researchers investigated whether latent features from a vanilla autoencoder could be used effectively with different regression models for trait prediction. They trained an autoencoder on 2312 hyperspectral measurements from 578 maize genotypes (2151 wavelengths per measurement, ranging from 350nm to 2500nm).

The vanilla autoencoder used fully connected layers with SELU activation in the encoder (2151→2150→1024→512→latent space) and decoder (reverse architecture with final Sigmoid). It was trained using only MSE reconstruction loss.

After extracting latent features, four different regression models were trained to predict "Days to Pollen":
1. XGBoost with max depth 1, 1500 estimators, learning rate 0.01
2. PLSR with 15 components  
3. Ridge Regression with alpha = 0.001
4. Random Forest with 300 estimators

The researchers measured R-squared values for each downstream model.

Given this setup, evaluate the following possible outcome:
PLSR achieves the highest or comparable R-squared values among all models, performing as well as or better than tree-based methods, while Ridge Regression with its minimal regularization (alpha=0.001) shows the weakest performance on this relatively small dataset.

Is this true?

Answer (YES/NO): NO